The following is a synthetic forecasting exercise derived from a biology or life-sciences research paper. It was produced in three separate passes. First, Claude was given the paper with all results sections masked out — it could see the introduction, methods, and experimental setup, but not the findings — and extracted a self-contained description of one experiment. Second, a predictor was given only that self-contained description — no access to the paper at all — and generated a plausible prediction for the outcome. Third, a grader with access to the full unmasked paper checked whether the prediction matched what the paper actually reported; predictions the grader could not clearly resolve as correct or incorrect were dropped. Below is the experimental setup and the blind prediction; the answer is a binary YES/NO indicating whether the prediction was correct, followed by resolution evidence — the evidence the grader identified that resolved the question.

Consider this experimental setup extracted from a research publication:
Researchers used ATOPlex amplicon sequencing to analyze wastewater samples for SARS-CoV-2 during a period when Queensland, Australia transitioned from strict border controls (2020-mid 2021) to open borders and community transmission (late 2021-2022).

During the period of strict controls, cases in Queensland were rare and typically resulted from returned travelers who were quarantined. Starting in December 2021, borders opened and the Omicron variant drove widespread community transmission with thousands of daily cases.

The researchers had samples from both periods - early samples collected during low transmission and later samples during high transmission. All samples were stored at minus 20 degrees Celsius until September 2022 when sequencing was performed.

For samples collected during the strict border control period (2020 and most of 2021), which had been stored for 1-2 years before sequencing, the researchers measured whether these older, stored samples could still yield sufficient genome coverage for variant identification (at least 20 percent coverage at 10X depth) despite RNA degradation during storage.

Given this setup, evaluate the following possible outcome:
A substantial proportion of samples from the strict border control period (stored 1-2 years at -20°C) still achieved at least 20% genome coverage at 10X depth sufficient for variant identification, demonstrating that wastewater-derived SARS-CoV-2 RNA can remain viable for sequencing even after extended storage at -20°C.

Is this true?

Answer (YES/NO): NO